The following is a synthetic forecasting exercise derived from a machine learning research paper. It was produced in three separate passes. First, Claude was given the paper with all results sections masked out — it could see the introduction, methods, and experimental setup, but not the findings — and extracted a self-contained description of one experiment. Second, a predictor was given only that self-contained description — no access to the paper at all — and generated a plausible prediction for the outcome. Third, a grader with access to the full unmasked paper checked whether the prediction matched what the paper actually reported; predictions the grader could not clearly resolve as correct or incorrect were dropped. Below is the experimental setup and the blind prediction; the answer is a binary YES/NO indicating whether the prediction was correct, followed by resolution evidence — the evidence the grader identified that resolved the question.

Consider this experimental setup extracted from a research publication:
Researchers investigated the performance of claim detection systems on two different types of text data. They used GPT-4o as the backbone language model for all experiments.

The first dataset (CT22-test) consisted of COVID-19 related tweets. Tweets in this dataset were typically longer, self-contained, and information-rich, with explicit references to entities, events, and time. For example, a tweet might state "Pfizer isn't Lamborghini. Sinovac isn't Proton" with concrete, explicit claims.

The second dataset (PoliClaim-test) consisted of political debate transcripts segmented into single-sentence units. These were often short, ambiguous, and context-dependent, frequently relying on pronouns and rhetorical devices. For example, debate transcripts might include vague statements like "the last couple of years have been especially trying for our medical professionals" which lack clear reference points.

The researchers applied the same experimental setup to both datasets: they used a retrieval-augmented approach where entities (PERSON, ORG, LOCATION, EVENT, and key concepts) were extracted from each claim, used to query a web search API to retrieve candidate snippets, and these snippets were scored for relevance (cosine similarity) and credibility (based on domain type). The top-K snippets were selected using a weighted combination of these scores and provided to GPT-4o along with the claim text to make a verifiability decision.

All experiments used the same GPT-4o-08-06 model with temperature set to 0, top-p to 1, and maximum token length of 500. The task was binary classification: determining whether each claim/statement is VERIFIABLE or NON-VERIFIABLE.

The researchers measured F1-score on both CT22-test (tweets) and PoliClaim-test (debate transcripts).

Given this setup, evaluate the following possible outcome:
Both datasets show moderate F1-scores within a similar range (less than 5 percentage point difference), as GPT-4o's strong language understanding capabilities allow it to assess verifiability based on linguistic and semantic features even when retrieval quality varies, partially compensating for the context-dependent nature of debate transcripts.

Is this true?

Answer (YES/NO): NO